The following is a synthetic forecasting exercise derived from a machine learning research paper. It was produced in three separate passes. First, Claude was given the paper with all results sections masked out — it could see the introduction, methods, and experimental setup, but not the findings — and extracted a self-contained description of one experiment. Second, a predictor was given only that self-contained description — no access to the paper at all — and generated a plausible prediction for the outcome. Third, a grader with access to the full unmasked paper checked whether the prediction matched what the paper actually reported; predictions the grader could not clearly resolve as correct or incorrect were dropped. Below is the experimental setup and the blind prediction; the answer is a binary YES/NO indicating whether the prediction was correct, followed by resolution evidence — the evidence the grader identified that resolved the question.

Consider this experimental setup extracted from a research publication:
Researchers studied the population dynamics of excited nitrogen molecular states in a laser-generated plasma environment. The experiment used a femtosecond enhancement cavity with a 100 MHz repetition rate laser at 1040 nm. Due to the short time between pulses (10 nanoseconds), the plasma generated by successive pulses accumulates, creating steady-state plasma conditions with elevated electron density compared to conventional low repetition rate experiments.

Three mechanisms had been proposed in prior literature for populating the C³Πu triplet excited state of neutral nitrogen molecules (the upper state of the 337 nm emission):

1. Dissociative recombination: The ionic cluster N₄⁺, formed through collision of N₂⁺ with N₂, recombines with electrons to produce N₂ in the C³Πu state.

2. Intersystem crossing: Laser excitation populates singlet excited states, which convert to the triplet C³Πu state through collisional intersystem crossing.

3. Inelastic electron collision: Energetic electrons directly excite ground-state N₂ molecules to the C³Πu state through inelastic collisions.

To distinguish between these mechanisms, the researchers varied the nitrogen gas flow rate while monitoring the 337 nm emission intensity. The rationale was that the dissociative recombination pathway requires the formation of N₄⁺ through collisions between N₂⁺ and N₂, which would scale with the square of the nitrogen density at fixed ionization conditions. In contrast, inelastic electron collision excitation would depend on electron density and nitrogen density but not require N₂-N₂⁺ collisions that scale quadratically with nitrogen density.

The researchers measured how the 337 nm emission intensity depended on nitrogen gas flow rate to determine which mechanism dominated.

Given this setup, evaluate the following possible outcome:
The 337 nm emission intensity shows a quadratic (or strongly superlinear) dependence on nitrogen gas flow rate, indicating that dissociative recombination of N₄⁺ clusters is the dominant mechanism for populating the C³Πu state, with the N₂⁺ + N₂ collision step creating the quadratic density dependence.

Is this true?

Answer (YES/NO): NO